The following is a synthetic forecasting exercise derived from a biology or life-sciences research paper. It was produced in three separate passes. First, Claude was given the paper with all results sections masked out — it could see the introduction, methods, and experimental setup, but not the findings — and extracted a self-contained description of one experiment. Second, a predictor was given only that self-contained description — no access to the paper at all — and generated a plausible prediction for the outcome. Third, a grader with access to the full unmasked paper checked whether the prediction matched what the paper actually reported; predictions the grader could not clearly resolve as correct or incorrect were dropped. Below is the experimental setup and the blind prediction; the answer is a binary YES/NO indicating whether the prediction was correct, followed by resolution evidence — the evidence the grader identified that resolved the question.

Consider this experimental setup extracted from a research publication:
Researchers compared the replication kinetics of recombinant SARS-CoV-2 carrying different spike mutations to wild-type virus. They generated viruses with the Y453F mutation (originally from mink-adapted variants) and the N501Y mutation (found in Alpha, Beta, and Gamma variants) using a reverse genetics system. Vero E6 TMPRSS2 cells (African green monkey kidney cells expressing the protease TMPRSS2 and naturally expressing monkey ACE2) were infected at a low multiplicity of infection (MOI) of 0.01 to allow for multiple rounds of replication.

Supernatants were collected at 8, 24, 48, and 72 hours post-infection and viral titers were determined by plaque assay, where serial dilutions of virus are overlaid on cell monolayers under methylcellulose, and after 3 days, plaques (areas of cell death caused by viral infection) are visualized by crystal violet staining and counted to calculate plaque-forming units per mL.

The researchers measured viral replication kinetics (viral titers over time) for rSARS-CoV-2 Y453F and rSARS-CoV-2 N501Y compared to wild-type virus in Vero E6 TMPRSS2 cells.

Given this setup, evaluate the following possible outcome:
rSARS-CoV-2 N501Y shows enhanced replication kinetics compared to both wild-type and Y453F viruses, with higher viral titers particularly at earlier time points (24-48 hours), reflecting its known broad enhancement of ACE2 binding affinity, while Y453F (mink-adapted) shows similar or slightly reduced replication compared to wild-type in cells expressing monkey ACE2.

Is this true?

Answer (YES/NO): NO